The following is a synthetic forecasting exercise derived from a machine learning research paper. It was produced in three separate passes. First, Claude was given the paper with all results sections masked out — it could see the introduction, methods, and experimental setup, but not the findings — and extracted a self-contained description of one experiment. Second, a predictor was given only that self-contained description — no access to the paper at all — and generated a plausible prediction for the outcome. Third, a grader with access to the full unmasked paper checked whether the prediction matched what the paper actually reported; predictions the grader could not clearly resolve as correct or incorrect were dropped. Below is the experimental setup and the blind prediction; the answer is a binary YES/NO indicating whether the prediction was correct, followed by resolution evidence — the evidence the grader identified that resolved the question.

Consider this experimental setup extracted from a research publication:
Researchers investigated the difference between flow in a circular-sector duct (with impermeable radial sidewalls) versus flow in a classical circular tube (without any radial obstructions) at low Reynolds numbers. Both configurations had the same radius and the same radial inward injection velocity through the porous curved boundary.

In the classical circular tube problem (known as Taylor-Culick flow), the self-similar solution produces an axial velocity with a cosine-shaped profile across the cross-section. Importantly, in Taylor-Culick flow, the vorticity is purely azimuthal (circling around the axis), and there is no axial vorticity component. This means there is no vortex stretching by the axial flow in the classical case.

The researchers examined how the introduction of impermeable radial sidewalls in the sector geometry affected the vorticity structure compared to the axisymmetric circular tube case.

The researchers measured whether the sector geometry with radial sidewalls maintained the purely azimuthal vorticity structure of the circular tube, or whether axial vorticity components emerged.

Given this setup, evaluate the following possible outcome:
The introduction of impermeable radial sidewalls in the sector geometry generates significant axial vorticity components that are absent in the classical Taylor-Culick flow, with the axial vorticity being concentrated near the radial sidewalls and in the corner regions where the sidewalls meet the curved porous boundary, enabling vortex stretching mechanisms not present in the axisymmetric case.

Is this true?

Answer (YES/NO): NO